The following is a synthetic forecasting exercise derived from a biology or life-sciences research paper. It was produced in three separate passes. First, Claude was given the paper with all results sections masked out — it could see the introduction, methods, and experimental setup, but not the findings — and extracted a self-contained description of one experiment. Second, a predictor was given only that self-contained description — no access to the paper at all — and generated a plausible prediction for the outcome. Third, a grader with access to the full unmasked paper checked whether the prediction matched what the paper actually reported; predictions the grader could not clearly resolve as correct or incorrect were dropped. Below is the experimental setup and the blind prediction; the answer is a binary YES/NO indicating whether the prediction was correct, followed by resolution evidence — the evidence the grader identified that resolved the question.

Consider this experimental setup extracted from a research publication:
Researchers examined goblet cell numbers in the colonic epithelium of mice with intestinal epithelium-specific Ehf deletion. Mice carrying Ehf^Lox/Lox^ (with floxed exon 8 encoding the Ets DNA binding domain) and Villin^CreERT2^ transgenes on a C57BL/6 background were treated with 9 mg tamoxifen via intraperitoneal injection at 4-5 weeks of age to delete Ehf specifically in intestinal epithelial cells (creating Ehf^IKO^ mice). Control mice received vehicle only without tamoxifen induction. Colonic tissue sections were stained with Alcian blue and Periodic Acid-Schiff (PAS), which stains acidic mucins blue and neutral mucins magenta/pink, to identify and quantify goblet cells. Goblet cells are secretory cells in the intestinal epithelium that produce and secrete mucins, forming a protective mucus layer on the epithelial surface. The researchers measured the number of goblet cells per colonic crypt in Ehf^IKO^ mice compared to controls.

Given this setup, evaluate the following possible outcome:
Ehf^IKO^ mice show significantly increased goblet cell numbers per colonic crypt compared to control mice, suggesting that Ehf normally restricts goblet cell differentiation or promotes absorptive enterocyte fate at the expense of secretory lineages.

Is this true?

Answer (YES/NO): NO